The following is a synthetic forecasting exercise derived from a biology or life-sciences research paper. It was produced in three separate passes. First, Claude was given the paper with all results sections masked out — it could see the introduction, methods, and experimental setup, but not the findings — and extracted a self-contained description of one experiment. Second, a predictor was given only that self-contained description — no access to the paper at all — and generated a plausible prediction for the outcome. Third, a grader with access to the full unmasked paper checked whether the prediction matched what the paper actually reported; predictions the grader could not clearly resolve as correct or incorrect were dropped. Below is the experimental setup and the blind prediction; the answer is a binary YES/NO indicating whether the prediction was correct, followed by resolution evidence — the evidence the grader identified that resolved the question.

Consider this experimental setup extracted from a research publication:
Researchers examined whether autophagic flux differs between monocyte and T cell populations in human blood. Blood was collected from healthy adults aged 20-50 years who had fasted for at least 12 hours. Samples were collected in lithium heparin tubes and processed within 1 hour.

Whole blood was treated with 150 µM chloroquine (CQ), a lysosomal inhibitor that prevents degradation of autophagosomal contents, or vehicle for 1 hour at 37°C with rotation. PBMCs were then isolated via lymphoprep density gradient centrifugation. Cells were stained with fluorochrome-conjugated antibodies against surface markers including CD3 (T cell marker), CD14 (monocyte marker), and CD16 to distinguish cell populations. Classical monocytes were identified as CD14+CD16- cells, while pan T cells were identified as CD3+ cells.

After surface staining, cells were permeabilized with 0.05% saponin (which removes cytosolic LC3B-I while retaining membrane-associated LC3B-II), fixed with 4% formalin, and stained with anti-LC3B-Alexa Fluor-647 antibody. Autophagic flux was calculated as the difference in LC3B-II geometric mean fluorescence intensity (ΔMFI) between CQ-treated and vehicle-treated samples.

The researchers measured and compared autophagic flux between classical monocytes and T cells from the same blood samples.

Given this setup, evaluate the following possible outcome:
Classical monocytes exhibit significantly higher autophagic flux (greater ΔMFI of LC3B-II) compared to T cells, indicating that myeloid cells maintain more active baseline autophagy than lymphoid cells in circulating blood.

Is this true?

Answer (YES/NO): NO